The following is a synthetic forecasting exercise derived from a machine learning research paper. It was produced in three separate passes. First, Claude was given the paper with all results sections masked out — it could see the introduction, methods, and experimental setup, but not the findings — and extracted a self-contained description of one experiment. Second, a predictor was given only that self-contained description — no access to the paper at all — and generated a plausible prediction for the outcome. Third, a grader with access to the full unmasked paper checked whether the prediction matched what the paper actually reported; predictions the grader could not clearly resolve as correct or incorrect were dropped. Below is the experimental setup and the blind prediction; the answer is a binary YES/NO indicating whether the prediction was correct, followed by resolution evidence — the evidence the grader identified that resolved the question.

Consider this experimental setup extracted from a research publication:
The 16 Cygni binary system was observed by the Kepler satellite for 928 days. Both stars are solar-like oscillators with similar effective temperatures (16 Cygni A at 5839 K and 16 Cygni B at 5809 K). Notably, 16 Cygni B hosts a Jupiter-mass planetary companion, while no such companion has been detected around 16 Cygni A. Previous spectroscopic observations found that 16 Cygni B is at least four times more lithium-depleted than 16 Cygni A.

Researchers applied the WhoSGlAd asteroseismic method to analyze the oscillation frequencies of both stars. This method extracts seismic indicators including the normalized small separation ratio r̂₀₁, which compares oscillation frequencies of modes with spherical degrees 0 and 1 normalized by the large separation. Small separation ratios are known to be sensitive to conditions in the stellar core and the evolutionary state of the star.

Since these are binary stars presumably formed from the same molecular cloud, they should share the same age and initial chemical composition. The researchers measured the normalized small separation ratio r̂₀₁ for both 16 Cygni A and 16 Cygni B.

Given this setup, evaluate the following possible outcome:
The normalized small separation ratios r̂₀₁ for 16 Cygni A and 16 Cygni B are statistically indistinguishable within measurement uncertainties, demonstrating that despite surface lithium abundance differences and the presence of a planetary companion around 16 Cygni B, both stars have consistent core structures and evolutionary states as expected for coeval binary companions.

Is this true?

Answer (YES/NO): NO